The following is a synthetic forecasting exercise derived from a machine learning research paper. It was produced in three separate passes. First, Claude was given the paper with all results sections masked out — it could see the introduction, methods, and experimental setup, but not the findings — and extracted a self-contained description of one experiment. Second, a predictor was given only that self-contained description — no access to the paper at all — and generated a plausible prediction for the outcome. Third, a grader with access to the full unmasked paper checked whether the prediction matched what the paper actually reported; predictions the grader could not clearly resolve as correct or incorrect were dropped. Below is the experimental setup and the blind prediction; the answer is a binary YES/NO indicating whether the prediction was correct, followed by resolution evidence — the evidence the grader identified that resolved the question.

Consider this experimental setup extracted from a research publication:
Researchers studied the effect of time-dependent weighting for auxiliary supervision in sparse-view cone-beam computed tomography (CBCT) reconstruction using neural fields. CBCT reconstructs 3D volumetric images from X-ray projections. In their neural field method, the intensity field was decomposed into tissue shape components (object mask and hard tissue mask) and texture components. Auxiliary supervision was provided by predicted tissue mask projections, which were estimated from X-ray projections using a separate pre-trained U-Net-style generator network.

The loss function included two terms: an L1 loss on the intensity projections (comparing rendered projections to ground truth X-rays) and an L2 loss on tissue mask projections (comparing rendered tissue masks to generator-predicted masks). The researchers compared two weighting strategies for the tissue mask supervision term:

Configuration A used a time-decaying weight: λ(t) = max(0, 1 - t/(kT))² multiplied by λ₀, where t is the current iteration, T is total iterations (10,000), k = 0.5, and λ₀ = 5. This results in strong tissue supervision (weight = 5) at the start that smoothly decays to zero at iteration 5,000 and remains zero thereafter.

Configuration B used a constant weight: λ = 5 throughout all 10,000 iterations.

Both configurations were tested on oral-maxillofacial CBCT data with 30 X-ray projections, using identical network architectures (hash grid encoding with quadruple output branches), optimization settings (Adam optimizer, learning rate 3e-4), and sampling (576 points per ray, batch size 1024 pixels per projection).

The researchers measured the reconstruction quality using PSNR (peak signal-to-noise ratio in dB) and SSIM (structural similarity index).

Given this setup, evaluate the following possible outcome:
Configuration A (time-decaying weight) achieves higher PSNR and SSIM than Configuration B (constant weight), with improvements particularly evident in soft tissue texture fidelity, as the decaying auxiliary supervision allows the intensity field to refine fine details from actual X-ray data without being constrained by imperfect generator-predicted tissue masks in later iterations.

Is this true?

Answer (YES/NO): NO